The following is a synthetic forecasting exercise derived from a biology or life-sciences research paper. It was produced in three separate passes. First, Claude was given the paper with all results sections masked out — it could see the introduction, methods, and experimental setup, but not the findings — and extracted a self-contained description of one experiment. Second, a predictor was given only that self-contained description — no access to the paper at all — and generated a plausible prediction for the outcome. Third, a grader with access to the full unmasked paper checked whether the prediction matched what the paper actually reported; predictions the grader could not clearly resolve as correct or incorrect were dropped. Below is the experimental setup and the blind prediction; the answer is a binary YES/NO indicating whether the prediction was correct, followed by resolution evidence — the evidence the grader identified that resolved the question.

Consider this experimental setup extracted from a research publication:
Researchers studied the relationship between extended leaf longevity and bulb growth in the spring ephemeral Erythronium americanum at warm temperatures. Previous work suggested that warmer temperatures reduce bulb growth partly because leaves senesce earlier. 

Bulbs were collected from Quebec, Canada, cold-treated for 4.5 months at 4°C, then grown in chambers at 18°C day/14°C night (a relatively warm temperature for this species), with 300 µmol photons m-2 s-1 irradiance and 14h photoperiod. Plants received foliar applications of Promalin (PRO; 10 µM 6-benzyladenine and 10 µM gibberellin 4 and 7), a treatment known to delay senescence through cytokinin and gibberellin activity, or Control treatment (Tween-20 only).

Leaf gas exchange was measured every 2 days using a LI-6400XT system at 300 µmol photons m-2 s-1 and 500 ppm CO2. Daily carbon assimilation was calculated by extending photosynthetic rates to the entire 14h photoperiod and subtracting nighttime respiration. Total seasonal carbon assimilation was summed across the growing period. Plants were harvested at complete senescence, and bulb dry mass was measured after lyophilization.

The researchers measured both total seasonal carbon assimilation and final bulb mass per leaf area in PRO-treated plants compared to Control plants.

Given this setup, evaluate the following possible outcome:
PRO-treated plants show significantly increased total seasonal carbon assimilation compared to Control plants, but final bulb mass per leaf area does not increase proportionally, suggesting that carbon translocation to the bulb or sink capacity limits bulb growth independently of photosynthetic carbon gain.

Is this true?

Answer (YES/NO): YES